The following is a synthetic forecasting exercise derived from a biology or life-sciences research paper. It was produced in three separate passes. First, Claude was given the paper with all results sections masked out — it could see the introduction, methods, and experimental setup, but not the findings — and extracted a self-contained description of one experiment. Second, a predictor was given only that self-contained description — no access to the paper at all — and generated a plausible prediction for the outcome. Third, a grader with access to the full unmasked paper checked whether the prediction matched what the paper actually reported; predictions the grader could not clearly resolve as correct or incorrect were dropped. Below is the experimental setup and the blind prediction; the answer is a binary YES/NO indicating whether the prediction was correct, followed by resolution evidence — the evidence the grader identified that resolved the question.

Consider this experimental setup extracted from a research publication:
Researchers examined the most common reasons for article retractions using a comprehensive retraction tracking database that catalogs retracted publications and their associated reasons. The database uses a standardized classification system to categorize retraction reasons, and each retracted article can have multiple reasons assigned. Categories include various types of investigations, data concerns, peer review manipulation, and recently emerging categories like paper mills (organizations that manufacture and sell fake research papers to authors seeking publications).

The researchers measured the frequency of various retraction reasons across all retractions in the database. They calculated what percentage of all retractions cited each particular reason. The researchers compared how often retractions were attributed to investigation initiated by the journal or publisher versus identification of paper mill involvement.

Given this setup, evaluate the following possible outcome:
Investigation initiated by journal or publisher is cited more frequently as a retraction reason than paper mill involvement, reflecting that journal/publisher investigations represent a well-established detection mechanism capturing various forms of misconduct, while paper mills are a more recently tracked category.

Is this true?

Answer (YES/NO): YES